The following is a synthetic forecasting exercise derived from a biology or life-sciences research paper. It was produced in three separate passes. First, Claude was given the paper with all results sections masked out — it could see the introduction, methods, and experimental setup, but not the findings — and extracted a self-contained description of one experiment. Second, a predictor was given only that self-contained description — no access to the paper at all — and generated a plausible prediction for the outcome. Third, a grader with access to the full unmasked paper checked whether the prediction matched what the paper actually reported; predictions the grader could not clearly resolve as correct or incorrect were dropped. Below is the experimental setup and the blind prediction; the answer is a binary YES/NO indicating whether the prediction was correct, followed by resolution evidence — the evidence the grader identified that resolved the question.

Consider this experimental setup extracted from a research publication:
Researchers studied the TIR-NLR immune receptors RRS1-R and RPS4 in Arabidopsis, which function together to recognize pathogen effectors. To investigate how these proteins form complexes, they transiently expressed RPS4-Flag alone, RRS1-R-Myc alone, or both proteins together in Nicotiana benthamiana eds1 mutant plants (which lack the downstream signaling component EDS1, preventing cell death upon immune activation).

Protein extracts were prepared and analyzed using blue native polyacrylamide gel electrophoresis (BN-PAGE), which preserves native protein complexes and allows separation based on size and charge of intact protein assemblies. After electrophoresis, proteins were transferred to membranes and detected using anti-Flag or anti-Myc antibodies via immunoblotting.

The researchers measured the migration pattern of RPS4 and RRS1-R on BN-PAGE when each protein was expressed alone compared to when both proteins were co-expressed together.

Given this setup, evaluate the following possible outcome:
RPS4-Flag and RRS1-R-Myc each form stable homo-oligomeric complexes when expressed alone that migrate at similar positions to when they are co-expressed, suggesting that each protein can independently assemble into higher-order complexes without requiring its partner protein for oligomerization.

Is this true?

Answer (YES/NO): NO